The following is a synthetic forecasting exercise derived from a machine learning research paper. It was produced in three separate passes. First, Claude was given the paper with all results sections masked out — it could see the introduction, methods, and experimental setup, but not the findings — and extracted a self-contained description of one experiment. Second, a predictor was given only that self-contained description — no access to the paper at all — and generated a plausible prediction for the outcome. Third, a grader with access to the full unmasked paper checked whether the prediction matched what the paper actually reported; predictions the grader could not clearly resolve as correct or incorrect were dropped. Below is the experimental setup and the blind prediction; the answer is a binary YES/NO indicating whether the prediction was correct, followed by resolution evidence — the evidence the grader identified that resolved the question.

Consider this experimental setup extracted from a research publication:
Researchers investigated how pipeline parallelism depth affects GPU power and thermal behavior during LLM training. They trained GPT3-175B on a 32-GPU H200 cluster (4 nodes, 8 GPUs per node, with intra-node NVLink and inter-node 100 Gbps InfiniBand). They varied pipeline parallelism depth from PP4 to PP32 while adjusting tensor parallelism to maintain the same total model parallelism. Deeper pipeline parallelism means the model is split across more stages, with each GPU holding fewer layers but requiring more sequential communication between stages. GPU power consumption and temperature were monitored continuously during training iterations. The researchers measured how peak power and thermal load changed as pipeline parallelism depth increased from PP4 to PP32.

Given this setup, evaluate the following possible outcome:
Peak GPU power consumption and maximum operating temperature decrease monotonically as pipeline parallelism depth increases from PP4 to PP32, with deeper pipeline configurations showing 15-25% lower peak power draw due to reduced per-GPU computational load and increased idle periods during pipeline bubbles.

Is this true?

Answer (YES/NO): NO